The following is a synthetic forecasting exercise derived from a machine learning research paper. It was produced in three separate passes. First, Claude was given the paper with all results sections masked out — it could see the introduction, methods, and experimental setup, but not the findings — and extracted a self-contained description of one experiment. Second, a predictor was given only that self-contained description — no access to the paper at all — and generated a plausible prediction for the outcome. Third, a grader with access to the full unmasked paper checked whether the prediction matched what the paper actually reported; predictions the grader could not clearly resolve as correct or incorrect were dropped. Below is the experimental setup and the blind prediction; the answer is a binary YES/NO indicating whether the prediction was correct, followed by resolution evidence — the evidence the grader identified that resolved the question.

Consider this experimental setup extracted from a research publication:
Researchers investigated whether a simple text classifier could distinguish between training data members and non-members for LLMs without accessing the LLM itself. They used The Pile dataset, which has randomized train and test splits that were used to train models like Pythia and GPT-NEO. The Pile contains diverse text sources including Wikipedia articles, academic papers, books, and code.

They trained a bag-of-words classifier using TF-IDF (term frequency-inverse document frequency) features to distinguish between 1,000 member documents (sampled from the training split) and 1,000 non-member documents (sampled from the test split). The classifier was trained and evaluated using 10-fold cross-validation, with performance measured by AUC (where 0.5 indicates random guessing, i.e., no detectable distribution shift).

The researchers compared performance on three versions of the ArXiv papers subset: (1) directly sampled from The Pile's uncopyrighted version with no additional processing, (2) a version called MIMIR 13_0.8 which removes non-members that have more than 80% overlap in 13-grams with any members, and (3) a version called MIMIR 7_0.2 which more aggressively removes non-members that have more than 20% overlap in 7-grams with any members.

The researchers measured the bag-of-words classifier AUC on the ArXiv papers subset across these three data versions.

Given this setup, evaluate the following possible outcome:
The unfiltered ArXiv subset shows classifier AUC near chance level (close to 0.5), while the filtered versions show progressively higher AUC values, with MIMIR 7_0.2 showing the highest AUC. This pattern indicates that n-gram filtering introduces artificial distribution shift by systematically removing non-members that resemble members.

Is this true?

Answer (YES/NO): NO